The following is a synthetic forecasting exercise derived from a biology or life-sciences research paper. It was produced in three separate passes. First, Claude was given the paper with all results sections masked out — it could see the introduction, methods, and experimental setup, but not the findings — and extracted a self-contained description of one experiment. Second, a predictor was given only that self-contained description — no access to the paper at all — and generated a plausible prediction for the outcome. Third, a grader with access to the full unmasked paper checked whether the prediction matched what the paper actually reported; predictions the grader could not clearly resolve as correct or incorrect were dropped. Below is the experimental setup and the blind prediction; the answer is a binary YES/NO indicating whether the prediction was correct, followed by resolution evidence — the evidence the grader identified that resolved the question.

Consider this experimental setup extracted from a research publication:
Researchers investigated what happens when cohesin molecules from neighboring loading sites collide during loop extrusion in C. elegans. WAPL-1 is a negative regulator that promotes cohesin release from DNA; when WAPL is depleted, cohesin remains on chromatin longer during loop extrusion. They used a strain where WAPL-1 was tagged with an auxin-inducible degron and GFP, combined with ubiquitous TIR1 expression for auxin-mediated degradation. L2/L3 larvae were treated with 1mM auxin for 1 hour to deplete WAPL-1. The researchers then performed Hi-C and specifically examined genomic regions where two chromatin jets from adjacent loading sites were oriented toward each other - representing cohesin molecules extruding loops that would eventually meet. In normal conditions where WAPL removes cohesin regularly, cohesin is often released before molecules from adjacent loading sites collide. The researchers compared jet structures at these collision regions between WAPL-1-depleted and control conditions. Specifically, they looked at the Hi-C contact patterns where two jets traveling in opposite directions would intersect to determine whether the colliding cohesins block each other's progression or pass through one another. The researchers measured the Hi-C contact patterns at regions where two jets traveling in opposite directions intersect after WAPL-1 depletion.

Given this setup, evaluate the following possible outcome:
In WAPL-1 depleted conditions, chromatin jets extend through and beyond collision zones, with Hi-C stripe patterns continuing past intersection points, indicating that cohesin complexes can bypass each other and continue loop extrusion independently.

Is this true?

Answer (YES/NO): NO